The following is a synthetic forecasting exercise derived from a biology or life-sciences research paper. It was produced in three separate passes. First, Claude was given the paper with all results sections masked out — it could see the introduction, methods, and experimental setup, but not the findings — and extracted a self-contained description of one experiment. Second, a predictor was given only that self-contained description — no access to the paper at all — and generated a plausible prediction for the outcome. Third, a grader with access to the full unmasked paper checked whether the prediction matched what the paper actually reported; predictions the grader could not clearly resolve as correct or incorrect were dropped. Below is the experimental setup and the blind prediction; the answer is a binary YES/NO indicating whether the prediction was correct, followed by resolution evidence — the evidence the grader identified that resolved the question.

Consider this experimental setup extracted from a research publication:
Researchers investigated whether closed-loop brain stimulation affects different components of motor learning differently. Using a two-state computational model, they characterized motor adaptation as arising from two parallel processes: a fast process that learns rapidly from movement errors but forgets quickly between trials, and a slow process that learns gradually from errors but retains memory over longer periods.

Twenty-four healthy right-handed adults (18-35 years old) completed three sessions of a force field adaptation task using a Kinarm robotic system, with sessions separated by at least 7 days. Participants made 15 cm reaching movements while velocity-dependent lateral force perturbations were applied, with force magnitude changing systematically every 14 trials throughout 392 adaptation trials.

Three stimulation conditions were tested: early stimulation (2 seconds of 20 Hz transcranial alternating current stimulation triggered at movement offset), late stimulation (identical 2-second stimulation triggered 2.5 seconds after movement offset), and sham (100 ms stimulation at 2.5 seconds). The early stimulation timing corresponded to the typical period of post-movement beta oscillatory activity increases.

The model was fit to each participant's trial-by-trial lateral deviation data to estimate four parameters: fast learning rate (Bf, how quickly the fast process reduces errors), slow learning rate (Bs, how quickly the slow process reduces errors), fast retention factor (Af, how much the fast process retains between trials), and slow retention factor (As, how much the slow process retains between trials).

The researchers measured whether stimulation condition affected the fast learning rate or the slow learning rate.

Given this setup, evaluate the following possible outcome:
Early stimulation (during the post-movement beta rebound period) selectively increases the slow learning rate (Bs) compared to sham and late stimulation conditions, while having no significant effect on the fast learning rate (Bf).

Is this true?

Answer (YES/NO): NO